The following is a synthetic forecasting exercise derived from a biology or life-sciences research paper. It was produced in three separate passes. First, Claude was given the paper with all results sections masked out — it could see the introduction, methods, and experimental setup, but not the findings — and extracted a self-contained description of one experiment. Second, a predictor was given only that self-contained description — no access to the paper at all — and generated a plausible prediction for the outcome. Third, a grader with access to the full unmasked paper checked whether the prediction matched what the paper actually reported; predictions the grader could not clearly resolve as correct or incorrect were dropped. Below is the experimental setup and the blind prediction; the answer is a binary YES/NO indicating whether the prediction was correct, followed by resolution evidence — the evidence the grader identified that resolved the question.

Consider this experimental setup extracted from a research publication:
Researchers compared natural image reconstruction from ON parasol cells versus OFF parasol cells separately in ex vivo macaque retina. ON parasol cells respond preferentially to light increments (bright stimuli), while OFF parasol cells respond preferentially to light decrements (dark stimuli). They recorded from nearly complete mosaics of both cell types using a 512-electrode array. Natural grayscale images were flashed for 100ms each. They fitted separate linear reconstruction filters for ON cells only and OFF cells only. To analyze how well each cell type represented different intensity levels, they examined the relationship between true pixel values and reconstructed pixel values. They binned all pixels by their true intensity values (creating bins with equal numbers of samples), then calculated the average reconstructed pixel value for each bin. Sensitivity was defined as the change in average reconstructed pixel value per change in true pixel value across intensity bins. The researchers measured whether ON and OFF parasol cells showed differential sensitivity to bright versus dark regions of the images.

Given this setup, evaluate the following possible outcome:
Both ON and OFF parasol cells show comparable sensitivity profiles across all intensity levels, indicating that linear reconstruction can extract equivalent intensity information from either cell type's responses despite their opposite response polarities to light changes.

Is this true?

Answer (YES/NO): NO